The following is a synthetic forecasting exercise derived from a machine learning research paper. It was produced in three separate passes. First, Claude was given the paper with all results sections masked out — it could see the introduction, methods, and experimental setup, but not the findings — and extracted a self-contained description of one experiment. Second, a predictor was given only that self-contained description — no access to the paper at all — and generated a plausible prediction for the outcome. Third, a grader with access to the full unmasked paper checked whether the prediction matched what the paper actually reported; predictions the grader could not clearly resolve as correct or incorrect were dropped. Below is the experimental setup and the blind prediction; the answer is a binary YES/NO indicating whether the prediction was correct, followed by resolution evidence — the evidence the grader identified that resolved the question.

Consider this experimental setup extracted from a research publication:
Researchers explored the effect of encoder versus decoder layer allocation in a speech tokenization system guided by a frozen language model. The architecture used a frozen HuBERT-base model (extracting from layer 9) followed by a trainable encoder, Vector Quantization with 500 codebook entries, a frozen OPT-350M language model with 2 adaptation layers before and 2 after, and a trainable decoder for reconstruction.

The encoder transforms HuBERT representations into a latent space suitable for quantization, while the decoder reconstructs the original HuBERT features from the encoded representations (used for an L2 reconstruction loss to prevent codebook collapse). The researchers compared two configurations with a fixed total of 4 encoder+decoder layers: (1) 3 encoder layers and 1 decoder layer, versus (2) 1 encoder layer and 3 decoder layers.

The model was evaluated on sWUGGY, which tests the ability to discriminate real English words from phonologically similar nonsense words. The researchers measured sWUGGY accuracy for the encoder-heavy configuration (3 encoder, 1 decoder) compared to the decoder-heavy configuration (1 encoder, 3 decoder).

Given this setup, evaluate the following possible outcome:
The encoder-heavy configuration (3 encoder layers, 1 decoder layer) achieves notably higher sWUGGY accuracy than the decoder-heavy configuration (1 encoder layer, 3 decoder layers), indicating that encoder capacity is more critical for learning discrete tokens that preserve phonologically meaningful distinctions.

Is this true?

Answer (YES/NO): YES